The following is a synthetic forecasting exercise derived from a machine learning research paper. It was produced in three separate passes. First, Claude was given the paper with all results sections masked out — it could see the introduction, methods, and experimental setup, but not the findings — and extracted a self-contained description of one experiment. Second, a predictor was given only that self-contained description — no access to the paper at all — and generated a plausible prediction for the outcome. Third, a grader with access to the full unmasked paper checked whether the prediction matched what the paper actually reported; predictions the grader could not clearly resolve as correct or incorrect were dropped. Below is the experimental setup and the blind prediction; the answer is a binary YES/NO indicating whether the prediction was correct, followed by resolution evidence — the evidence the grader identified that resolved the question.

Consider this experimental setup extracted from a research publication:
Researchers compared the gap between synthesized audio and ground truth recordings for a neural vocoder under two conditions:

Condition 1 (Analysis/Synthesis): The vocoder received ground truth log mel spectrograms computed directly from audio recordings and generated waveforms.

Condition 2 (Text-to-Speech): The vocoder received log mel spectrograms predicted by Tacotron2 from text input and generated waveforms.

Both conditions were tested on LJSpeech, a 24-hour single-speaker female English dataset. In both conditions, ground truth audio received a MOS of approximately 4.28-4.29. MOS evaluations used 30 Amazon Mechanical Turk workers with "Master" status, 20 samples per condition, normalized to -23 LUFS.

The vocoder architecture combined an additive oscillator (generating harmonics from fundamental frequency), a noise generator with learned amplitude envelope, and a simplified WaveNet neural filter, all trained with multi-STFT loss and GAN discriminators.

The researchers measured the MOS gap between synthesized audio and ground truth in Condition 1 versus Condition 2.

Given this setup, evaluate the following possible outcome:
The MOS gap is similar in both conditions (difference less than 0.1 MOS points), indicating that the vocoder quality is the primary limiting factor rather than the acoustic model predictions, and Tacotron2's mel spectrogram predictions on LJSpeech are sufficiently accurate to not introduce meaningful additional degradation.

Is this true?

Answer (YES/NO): NO